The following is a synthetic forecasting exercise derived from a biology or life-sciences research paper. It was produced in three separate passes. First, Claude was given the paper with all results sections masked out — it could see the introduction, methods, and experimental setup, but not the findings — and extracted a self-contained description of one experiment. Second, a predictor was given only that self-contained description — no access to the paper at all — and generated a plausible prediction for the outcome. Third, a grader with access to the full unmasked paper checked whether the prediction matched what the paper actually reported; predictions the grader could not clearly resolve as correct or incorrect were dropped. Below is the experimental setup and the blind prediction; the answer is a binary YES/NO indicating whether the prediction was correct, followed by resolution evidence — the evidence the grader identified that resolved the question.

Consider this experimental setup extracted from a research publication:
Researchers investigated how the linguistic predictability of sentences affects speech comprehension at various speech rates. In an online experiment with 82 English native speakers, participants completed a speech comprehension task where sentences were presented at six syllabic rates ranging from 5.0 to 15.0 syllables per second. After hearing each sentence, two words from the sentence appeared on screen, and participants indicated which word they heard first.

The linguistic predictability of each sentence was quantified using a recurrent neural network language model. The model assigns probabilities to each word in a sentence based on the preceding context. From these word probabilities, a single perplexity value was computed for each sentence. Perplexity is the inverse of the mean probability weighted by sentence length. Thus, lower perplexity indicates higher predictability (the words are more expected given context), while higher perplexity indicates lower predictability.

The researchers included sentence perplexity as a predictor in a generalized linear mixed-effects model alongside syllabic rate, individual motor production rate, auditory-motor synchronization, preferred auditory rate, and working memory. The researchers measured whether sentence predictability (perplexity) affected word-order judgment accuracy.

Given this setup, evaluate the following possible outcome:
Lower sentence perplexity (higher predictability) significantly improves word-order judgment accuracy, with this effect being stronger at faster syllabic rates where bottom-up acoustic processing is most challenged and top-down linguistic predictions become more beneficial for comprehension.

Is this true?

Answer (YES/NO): YES